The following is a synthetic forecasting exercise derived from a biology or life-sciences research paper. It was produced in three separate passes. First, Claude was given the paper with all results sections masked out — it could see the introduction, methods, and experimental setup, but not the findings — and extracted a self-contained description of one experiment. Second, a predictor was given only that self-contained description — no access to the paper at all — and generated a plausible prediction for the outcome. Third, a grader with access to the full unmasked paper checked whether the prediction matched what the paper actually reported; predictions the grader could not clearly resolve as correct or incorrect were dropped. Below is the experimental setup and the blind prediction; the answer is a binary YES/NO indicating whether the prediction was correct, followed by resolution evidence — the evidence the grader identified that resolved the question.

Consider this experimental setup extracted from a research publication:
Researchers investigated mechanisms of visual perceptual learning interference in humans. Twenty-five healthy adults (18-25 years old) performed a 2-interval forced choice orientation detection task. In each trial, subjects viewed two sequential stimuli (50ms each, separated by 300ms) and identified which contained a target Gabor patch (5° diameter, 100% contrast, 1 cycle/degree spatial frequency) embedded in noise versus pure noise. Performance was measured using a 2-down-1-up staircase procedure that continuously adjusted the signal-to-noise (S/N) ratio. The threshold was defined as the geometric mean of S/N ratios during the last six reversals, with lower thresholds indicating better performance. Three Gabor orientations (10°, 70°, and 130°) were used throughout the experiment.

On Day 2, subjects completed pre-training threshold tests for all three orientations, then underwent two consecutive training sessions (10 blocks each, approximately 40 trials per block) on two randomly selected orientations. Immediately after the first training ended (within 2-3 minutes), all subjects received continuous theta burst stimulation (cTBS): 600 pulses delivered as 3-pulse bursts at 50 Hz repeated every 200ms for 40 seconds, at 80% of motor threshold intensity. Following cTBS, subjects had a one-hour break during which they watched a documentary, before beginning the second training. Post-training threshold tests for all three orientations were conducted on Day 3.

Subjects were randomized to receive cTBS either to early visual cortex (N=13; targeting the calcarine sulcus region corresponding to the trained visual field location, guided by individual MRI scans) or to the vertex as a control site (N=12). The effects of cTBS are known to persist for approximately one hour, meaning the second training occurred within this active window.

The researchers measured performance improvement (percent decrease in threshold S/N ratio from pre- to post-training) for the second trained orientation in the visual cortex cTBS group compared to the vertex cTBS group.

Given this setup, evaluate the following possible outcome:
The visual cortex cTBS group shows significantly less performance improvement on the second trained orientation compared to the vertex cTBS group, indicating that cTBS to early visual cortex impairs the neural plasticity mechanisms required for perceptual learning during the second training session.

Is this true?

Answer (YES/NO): NO